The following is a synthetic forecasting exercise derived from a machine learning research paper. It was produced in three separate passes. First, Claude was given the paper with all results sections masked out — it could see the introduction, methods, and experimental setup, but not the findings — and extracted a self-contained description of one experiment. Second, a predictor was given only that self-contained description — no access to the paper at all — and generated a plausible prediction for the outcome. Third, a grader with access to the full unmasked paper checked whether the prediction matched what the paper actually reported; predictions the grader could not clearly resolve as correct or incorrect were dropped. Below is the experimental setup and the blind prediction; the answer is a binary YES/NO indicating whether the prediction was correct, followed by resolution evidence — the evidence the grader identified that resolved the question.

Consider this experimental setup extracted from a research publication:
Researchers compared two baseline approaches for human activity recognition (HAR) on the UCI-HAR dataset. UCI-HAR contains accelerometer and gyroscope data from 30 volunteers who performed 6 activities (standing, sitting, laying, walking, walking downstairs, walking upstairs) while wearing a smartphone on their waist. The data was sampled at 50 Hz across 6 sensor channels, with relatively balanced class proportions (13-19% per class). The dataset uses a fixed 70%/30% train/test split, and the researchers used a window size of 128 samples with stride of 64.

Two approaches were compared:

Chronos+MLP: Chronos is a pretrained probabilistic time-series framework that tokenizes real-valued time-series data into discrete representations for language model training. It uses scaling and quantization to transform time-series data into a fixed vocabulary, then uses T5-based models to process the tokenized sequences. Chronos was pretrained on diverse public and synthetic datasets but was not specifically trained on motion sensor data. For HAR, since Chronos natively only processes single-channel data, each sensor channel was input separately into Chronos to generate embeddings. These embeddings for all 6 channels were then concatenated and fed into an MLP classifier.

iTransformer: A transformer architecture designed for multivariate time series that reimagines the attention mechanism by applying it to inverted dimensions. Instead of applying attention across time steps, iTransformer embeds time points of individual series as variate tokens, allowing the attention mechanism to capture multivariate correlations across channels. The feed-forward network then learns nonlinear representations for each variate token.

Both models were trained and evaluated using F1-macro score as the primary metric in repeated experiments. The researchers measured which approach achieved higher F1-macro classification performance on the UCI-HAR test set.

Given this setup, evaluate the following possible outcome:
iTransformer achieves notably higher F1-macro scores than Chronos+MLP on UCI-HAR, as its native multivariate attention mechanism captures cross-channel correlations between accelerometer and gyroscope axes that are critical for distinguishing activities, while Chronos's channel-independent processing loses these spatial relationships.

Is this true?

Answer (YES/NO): NO